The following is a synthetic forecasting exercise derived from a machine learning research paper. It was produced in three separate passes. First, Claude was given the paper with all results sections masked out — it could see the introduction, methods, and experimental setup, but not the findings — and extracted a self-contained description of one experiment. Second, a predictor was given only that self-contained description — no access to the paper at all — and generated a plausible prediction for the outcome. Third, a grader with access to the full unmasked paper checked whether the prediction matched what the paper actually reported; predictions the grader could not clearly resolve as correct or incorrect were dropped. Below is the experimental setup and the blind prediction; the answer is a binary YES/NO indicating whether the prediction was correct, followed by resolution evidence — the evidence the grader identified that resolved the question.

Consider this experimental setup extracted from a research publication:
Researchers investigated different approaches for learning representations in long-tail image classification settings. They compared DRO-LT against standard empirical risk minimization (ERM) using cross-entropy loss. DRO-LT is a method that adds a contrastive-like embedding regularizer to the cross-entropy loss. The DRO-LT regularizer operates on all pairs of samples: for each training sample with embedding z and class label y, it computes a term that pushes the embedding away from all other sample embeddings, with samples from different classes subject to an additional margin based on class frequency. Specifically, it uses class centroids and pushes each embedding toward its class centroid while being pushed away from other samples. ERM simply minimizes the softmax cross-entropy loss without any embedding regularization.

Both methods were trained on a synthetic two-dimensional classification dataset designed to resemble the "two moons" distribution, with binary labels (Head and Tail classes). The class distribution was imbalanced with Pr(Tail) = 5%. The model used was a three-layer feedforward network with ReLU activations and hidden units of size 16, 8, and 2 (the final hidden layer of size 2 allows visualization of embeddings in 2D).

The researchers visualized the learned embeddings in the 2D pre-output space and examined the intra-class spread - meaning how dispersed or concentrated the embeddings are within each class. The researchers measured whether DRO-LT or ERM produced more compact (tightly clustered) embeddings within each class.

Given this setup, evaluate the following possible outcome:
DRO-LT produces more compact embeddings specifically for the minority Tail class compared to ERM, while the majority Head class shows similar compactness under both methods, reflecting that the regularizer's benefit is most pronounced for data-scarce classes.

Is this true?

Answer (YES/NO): NO